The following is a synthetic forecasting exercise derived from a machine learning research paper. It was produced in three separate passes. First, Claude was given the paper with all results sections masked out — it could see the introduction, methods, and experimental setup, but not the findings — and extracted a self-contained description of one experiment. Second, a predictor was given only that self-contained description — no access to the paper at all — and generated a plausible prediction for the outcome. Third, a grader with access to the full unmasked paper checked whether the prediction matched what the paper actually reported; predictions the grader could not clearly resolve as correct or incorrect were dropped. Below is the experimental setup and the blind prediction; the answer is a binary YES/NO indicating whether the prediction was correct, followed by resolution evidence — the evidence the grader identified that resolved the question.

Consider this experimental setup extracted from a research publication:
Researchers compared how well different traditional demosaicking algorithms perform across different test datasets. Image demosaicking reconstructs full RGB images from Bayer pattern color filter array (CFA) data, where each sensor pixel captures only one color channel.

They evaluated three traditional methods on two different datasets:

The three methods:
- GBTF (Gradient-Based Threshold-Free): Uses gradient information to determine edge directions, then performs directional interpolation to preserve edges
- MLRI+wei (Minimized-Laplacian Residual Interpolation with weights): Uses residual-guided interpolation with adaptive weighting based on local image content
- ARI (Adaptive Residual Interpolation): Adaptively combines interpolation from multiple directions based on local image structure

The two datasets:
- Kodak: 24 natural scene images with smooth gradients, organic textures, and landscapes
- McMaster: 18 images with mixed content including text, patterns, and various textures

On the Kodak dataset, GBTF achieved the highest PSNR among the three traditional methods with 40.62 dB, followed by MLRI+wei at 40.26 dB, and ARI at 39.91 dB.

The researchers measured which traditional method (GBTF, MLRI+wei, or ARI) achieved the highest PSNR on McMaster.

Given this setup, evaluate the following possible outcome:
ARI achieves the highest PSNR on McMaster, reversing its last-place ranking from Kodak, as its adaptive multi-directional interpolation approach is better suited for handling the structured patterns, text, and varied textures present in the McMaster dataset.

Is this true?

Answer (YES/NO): YES